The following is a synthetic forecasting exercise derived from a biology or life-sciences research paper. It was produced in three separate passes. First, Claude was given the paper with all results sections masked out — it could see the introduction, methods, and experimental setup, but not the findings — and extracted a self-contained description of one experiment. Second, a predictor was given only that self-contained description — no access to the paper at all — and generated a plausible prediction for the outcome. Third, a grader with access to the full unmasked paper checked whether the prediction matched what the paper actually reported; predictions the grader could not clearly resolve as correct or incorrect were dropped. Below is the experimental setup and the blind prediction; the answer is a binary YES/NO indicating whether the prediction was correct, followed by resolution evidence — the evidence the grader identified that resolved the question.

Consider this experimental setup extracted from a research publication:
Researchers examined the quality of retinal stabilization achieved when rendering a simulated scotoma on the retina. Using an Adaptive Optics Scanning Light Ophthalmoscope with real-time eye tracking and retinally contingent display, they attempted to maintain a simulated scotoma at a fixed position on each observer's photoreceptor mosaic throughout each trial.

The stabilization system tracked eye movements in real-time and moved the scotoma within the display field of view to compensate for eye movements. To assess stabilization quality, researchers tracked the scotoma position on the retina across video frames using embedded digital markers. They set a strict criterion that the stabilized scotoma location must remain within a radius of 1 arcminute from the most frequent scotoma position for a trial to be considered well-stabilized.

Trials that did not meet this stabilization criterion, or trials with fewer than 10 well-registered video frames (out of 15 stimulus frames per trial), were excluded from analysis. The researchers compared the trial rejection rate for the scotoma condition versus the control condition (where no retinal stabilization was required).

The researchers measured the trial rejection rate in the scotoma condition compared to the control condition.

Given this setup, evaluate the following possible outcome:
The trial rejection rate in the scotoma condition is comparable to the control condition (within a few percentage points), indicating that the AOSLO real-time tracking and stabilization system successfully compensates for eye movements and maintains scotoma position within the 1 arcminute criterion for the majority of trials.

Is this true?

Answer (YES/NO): NO